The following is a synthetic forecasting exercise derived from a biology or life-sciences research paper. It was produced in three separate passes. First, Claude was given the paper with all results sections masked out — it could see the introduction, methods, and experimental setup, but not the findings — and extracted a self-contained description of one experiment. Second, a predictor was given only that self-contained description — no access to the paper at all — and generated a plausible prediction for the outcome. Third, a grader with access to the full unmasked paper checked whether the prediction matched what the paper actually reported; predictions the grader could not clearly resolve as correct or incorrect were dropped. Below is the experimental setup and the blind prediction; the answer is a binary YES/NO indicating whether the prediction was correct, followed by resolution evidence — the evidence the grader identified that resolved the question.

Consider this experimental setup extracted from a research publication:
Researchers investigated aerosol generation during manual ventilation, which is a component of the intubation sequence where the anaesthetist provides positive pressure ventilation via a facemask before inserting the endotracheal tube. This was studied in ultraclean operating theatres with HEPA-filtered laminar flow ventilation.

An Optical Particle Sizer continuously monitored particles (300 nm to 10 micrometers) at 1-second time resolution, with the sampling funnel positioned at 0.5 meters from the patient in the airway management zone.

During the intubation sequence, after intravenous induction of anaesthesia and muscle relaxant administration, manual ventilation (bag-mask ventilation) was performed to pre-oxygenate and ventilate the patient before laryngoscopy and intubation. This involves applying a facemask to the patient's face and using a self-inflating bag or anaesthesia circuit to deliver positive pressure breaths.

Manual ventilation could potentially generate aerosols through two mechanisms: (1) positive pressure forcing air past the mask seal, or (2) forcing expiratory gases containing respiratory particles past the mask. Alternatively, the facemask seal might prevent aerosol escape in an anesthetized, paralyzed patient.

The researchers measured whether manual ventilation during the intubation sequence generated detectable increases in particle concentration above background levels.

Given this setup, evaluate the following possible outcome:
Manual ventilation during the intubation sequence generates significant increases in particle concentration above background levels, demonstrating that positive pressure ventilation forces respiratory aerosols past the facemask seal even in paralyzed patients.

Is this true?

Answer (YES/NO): NO